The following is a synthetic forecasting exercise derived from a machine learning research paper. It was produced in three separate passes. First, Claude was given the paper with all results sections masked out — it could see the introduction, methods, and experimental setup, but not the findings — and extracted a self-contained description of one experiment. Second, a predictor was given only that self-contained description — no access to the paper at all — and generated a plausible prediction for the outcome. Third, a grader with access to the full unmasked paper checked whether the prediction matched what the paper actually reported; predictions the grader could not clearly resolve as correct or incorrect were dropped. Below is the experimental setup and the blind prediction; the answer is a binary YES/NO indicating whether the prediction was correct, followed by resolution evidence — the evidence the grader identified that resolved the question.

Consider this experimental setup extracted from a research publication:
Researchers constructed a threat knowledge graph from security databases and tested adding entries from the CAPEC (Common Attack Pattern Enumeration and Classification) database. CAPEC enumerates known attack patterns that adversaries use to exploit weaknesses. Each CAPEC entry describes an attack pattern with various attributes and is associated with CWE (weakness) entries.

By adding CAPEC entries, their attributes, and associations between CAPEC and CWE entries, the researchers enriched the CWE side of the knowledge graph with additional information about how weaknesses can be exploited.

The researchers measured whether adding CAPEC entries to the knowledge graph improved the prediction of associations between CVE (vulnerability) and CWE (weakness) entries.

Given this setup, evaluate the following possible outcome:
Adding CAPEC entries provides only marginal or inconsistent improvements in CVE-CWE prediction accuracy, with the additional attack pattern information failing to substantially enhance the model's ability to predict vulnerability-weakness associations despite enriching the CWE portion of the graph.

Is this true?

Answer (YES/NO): YES